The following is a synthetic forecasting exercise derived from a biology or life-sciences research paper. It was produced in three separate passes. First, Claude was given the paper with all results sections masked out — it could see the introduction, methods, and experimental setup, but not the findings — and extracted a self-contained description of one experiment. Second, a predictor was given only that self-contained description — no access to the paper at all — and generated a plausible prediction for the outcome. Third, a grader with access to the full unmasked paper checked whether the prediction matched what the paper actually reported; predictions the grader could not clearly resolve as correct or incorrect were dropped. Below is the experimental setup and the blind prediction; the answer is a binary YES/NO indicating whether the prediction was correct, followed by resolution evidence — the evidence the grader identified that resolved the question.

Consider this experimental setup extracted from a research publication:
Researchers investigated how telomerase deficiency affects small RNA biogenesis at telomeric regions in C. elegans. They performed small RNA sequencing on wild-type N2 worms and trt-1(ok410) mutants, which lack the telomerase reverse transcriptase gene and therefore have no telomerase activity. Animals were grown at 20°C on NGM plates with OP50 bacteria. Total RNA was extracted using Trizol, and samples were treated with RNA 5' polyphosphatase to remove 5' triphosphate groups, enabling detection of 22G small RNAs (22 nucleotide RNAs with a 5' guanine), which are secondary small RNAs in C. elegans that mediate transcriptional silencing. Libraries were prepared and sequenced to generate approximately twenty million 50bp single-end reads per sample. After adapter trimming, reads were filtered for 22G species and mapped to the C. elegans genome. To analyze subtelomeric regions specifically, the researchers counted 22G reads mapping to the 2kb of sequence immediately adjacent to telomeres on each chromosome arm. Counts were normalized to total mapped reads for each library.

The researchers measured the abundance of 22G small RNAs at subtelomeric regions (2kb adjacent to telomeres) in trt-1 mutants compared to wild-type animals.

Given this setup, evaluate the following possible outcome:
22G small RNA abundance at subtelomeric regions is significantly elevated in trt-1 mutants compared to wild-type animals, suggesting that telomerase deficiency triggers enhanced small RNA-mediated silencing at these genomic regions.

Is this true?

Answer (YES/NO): YES